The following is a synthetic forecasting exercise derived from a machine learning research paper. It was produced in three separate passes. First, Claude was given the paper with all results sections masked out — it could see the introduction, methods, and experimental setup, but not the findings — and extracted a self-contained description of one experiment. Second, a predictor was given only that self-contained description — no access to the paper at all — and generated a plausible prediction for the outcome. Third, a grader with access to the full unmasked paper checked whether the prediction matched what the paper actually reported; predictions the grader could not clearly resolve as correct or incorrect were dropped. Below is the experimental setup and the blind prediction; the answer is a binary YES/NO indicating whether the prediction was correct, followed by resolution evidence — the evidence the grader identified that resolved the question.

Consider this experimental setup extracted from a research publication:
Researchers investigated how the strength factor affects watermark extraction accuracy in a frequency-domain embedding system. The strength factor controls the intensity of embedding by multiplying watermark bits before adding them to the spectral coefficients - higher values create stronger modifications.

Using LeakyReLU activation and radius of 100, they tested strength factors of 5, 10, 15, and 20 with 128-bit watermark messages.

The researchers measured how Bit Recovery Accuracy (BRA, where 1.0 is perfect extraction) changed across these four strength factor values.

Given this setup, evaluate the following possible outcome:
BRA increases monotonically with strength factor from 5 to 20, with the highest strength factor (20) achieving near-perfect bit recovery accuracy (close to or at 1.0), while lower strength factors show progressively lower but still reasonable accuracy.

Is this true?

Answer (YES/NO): NO